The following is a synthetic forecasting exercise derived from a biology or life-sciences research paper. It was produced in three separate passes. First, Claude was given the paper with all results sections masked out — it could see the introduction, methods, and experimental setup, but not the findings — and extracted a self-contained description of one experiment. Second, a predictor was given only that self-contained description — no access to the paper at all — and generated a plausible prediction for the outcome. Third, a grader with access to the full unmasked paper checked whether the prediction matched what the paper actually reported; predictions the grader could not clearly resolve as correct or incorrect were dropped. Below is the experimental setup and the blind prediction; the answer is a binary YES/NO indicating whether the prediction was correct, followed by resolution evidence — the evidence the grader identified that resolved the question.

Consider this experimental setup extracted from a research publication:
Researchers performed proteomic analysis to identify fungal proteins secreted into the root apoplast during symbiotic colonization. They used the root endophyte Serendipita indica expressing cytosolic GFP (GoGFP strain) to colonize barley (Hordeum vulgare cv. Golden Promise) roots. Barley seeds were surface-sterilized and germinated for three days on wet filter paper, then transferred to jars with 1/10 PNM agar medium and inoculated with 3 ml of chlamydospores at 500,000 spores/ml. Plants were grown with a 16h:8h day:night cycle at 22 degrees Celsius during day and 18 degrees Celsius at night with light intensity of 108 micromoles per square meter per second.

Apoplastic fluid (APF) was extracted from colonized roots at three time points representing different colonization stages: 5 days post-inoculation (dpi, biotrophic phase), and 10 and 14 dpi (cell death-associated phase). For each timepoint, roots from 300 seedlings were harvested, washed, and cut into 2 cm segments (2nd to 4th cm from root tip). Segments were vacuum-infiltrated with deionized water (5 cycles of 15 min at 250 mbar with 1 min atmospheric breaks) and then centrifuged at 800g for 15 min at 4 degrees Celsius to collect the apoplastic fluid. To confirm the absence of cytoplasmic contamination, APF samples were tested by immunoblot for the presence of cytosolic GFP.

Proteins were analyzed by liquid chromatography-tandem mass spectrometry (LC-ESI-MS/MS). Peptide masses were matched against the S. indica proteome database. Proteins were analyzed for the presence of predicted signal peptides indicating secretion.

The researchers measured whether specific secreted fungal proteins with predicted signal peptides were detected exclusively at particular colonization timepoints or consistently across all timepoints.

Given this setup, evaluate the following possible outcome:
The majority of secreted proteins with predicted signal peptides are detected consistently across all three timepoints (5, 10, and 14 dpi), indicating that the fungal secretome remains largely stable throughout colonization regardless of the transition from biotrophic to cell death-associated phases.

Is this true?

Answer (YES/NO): NO